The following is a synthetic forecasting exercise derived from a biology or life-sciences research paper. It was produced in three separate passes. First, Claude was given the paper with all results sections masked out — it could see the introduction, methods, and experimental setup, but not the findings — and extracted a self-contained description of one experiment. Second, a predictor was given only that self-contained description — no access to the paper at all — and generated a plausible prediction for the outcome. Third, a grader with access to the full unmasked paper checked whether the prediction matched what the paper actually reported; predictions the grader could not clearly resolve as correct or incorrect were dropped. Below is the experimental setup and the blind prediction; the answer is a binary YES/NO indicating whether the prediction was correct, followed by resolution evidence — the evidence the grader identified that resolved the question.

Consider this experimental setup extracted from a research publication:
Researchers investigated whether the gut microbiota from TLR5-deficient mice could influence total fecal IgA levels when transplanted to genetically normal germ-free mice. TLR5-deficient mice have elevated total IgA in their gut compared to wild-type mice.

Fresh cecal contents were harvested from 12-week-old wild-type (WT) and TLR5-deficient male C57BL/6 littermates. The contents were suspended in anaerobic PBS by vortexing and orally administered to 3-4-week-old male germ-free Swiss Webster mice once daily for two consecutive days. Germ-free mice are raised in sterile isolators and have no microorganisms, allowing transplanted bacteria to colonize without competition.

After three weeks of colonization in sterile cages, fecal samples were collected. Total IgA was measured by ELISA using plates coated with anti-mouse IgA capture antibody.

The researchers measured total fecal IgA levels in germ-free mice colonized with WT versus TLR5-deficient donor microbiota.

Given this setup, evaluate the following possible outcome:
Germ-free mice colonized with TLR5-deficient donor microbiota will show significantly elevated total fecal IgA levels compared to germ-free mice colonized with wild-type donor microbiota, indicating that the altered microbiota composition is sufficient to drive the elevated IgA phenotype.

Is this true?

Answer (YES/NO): YES